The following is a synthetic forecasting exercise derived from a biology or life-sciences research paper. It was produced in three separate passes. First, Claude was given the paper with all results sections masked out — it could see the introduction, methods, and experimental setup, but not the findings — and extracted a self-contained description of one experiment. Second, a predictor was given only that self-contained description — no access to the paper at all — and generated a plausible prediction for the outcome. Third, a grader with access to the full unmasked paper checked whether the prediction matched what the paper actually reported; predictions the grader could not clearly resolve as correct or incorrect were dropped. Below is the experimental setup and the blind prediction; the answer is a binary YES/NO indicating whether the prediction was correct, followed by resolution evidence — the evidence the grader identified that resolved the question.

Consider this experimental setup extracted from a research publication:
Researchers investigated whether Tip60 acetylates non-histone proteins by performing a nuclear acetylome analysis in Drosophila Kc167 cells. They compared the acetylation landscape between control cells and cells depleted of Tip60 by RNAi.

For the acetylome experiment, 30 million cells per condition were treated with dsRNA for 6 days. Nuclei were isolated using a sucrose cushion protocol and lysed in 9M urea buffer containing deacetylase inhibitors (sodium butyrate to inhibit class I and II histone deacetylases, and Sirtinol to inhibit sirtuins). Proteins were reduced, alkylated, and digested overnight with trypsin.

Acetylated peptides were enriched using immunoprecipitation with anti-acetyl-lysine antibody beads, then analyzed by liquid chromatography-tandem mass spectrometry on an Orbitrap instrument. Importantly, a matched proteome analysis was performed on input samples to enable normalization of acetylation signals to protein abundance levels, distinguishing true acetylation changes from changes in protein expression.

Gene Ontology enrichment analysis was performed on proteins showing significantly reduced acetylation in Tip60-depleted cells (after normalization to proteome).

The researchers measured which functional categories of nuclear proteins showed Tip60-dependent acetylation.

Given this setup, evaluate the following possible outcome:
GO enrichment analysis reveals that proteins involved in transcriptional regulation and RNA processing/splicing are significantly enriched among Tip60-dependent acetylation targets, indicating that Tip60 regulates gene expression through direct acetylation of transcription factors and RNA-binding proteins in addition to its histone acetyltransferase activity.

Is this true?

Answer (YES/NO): YES